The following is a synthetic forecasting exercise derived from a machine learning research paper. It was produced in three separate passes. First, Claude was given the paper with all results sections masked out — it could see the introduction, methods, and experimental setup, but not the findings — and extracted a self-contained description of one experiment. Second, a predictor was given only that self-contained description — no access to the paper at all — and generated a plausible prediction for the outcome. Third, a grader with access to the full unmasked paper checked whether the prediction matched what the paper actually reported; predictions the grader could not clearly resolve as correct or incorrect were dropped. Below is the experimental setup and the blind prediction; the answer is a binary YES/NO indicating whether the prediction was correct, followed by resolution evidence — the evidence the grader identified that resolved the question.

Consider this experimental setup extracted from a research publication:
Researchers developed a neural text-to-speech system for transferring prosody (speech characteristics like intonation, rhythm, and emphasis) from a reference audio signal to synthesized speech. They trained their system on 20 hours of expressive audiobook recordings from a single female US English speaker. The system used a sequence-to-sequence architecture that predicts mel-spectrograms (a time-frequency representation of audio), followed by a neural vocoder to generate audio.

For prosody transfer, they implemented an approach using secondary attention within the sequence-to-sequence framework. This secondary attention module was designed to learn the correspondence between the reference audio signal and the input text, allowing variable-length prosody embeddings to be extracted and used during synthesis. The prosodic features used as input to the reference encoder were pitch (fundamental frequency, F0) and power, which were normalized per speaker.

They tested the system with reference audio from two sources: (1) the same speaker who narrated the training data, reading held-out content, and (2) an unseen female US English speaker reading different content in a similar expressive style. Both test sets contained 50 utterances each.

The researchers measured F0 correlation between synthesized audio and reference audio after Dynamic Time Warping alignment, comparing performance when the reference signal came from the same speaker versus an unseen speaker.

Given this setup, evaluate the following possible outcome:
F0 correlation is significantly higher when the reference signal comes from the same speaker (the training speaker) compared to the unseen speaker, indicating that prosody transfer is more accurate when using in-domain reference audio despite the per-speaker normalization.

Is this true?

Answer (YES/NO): YES